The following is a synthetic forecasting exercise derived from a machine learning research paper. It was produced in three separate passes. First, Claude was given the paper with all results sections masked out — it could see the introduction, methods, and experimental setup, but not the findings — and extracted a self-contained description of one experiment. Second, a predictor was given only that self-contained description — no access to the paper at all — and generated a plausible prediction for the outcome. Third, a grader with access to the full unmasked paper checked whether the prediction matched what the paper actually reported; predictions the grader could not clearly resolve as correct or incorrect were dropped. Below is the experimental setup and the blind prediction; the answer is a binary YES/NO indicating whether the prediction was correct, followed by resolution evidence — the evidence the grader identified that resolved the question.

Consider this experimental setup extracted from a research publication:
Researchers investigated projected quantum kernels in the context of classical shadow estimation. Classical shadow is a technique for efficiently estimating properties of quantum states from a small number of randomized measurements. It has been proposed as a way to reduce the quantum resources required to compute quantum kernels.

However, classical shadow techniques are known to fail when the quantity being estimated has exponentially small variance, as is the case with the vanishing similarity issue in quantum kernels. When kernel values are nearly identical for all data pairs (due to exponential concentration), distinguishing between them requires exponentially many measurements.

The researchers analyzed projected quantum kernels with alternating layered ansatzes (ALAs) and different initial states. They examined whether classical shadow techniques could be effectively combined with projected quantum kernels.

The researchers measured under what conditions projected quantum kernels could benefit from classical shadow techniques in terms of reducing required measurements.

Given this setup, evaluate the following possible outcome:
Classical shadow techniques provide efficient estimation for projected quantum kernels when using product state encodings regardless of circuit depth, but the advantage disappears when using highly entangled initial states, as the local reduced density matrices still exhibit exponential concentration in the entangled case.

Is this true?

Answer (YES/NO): NO